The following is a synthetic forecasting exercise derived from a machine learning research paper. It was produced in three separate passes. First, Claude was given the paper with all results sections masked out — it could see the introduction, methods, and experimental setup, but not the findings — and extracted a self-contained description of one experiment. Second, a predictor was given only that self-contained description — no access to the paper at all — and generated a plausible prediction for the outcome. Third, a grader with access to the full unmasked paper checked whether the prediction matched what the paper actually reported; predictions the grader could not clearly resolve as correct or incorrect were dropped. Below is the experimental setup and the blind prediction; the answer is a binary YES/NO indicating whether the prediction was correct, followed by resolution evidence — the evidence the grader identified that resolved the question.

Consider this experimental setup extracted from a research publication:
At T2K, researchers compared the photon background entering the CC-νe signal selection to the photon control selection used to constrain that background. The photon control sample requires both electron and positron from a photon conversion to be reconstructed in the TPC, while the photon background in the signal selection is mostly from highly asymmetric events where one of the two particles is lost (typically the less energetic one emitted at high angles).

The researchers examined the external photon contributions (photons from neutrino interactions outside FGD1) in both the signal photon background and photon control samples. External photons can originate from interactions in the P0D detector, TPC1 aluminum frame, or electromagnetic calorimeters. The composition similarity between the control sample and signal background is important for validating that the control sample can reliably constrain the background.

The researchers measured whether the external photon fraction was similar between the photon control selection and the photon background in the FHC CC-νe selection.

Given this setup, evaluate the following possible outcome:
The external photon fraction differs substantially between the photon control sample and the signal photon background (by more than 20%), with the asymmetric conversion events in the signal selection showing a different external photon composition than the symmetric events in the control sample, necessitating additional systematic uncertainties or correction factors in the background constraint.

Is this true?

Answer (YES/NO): NO